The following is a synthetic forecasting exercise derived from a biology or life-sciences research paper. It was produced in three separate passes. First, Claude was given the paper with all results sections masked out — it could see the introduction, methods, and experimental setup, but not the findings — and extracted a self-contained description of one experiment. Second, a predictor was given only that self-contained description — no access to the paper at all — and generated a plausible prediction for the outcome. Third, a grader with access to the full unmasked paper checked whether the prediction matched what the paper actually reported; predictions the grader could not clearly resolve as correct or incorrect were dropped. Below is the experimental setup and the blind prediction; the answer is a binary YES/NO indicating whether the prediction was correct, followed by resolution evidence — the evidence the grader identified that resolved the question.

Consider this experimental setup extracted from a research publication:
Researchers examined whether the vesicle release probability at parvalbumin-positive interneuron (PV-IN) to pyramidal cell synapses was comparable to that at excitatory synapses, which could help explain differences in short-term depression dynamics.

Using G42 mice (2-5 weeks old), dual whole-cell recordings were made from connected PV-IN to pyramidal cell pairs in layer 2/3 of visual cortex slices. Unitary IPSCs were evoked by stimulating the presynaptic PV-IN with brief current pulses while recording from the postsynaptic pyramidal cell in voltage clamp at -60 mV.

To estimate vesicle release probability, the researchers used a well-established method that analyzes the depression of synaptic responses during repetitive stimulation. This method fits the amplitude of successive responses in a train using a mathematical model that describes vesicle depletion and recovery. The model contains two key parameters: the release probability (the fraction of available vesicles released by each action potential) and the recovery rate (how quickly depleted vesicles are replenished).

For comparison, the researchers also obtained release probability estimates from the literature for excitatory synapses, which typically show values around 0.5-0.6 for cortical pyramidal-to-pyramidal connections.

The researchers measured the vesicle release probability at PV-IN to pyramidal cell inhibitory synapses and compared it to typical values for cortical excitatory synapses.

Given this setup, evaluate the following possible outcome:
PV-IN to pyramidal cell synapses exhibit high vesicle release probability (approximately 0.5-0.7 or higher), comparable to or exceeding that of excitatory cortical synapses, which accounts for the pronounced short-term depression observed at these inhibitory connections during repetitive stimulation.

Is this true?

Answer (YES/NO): YES